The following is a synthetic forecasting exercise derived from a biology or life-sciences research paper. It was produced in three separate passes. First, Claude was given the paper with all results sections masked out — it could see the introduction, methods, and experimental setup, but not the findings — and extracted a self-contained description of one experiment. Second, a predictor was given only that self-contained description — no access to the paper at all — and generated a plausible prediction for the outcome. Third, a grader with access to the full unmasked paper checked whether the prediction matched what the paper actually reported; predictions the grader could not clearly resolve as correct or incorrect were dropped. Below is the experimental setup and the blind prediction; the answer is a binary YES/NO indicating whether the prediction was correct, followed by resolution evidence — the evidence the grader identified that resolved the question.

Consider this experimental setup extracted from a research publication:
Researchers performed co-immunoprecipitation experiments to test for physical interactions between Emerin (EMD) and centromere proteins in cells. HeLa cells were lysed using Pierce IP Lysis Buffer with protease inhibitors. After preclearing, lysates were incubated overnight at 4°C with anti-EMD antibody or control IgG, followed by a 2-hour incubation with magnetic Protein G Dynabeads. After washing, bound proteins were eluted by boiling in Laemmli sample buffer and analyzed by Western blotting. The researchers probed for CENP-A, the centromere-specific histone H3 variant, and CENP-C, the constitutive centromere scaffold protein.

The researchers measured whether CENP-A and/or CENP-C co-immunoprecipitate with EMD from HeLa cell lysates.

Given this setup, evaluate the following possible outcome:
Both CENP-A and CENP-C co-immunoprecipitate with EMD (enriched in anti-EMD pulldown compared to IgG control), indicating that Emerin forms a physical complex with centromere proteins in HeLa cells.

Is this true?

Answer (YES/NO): YES